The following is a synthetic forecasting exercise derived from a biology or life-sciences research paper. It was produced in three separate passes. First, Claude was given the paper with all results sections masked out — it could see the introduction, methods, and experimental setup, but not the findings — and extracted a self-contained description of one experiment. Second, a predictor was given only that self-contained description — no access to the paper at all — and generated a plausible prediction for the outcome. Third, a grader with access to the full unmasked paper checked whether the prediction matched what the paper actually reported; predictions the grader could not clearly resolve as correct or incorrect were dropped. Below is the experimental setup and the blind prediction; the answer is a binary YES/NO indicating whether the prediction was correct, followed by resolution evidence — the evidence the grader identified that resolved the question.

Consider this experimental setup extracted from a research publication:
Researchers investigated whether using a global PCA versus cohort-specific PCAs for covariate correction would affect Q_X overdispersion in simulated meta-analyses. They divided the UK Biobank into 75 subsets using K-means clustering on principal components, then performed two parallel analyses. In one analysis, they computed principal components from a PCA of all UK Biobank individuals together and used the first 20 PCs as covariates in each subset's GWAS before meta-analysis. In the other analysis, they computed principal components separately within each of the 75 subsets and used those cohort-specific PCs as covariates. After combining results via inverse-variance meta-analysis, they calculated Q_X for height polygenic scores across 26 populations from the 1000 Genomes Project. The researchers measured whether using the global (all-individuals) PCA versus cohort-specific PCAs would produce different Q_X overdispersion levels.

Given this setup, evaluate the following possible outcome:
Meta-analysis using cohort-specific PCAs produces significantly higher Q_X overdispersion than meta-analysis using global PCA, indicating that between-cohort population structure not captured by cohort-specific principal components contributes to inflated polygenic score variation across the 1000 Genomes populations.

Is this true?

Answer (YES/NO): NO